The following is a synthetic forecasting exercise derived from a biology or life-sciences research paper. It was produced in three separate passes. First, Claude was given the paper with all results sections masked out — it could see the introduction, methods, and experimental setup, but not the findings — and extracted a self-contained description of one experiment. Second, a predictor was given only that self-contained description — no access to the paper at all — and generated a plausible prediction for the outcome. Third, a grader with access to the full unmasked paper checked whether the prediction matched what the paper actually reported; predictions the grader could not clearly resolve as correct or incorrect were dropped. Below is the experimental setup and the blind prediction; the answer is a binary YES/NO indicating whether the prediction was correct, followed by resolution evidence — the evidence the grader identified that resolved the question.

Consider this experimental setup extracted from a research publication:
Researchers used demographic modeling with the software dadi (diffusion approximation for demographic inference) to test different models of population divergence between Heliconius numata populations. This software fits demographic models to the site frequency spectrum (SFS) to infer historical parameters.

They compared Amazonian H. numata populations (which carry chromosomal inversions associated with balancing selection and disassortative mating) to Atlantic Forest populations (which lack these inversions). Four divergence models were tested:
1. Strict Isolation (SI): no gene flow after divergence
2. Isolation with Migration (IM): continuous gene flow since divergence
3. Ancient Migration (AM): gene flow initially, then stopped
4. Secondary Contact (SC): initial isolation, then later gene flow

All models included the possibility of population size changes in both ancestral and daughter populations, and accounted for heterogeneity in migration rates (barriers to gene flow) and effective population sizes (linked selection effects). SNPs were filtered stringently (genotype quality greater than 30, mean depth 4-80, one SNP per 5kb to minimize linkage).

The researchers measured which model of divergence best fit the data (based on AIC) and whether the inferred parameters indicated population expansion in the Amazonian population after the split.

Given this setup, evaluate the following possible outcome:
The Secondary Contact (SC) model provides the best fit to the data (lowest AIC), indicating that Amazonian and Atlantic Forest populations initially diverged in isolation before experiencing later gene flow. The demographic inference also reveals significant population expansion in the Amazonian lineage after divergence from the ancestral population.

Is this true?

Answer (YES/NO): YES